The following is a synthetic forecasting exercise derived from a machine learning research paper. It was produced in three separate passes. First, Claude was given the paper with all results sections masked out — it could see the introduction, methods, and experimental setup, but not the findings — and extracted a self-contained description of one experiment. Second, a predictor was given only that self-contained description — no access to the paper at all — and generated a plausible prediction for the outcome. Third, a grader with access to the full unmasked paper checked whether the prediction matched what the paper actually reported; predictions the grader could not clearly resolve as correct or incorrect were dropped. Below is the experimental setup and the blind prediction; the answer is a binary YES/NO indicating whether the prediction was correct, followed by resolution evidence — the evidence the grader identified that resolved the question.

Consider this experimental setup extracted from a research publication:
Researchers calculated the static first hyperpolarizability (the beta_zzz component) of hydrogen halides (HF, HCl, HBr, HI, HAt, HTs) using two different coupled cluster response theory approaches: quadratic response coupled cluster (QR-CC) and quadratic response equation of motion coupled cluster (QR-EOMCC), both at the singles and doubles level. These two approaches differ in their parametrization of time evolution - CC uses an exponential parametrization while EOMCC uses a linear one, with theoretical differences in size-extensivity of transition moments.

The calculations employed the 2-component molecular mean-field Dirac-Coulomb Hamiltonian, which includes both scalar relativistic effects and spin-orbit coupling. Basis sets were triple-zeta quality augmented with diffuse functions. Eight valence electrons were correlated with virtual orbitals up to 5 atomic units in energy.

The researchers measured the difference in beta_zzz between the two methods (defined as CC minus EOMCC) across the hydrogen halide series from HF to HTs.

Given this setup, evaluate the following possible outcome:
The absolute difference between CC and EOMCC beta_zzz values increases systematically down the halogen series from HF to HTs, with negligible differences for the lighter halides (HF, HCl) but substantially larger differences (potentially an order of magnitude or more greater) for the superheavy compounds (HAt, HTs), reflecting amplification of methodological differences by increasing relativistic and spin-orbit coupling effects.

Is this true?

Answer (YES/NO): NO